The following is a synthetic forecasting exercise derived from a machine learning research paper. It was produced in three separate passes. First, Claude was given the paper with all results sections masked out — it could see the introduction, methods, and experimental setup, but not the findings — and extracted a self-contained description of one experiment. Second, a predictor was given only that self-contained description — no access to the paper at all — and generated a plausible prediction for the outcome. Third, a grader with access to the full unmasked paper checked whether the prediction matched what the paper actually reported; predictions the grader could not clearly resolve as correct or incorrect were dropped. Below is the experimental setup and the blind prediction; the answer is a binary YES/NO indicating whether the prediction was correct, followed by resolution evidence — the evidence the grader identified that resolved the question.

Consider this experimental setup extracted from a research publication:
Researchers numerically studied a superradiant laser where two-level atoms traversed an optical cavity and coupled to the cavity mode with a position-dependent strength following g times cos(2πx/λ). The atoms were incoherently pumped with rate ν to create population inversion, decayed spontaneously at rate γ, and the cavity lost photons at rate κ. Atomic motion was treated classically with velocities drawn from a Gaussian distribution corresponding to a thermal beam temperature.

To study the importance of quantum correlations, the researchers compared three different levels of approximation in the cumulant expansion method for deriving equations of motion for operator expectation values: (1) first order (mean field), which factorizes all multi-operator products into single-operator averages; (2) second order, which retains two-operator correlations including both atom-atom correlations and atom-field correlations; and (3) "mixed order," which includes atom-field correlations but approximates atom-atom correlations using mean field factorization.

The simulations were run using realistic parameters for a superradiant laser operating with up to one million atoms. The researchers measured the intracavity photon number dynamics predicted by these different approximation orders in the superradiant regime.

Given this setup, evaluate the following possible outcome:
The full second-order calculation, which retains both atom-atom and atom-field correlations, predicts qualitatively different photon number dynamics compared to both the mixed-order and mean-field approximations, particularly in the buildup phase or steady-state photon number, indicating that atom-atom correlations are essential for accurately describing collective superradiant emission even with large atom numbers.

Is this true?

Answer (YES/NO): NO